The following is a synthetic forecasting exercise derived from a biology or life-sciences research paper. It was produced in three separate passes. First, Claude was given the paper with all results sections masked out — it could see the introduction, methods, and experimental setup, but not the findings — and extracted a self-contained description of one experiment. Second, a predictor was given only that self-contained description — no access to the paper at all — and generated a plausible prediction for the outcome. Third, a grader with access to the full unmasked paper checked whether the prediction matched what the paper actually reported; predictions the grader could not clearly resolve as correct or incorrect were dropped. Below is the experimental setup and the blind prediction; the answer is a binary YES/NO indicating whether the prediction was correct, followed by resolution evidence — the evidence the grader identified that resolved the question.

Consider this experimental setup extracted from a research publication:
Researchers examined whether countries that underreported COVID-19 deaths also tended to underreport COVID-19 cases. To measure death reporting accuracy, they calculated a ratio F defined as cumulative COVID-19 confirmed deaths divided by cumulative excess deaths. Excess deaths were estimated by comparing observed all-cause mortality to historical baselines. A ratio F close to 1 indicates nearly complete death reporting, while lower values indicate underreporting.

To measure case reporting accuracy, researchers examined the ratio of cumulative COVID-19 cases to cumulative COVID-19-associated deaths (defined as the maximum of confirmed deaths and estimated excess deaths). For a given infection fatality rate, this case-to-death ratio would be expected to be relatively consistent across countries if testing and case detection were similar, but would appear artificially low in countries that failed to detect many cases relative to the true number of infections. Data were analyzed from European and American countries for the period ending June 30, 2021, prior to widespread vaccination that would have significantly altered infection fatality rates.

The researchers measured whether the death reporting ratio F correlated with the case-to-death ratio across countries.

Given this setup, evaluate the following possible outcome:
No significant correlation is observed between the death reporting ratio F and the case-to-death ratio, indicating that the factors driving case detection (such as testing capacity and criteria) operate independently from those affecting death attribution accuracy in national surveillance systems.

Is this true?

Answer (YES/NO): NO